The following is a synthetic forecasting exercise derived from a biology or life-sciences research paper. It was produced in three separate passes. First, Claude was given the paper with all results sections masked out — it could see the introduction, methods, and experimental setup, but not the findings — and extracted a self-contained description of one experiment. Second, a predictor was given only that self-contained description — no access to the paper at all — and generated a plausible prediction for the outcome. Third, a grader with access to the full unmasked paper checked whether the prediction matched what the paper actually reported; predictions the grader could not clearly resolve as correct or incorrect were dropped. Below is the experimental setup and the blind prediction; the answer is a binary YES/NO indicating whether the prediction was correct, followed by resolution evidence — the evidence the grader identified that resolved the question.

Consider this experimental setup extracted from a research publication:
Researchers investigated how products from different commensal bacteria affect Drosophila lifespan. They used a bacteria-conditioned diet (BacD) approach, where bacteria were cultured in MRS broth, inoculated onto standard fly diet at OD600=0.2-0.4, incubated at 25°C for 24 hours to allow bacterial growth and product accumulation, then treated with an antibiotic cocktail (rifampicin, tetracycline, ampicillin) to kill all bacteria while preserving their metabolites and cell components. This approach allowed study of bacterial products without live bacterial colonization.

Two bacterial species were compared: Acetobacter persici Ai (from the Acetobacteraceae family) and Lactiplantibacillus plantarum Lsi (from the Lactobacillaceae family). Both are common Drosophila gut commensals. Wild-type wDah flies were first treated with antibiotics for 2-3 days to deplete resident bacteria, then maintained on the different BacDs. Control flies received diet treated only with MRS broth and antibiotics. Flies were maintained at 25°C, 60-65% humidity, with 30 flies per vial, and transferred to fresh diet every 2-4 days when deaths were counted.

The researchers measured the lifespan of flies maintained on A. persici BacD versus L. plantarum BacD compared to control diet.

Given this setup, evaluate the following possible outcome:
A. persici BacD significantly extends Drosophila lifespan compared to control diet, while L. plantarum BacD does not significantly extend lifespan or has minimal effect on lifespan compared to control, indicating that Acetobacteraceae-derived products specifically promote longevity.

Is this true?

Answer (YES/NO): NO